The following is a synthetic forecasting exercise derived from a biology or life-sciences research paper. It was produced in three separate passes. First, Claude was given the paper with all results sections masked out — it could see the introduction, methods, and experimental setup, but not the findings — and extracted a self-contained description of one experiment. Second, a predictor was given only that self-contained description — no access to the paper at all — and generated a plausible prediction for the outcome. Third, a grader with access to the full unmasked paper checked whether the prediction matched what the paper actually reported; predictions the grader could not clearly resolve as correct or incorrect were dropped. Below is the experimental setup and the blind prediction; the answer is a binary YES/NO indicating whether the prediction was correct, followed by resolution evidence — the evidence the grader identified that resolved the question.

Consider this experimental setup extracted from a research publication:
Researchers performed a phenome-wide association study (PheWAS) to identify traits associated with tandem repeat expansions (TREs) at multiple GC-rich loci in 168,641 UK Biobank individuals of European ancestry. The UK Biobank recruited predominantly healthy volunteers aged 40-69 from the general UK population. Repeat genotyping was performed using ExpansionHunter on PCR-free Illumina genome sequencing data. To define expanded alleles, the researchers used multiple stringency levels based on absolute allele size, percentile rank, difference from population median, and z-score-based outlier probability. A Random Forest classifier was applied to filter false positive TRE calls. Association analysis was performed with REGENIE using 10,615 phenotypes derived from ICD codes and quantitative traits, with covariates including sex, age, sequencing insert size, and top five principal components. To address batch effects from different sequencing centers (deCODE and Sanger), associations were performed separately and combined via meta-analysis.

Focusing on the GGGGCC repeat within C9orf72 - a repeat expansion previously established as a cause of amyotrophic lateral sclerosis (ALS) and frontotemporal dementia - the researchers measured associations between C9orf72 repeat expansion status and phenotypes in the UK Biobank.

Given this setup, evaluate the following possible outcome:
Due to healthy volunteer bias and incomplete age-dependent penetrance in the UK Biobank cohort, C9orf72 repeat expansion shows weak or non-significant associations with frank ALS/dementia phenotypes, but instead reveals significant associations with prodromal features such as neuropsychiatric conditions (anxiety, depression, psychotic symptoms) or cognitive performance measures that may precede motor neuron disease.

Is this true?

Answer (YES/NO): NO